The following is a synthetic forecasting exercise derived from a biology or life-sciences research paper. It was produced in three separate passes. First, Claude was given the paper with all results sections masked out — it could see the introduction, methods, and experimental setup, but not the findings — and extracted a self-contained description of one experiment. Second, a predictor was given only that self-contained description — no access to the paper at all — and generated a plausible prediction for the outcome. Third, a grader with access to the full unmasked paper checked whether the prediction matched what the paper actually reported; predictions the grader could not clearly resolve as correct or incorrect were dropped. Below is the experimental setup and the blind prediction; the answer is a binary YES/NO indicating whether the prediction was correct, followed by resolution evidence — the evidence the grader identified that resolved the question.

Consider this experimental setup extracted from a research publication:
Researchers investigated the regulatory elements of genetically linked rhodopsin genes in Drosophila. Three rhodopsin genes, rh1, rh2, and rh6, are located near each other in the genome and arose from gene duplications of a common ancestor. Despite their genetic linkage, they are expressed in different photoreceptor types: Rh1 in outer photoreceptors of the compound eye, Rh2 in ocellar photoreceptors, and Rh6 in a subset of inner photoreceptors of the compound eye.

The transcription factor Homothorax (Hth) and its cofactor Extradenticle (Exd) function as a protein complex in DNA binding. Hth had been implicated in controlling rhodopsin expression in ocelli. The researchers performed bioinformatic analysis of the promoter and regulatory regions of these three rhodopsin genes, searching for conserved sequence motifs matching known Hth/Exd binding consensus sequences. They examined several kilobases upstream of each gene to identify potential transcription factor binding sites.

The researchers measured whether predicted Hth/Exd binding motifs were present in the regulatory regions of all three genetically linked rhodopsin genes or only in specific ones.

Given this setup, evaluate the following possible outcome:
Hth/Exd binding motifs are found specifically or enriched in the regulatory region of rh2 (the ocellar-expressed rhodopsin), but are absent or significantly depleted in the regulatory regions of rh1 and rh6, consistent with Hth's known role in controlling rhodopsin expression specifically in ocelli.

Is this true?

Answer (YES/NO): NO